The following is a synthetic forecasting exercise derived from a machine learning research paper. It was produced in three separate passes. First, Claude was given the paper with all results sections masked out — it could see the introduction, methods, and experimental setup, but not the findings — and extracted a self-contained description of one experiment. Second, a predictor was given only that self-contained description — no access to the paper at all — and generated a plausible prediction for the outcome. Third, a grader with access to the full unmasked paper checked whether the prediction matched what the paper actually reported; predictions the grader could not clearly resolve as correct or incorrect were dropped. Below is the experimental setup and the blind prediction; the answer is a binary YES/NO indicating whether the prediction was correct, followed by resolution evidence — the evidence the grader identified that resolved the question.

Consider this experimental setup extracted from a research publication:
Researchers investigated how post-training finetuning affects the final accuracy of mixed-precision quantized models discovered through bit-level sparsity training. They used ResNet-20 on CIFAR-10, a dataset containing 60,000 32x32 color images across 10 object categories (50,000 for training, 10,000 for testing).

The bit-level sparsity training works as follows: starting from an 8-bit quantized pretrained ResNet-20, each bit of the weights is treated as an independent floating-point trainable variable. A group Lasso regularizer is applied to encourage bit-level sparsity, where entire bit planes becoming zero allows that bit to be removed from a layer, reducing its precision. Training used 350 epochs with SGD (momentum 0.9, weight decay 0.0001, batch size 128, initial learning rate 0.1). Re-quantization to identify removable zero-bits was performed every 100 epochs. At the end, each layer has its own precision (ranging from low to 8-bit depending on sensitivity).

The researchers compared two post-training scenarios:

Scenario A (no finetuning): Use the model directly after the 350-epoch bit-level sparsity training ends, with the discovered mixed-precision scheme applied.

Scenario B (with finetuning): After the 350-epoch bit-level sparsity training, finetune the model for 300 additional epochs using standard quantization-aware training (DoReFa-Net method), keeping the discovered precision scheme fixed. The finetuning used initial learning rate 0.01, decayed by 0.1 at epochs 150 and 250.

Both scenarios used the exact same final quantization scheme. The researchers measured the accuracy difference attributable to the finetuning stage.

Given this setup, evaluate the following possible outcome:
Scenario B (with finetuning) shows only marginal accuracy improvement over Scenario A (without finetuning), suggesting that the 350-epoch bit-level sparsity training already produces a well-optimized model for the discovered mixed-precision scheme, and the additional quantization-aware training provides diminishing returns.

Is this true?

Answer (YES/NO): NO